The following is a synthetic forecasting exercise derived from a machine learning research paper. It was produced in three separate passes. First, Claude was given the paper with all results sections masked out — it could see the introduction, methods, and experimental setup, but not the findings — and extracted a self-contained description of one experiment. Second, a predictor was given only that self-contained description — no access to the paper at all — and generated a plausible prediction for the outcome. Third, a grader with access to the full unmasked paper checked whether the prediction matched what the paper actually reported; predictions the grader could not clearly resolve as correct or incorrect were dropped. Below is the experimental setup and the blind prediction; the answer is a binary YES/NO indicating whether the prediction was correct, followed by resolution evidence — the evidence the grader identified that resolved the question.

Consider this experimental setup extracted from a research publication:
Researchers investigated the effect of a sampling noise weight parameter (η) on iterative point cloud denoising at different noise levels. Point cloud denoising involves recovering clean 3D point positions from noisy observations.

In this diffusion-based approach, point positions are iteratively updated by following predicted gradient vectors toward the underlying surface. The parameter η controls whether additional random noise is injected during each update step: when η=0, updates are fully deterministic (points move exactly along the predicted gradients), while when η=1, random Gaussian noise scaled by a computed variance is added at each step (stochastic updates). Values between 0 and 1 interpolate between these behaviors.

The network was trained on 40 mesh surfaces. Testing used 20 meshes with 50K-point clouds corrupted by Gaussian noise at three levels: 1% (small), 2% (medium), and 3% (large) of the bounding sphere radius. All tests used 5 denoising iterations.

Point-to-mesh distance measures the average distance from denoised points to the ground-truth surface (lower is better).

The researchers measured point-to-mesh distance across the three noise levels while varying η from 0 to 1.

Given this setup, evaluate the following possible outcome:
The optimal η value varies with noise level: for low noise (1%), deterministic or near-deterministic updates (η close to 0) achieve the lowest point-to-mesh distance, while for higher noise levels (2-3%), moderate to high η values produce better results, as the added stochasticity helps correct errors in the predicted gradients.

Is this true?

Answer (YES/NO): NO